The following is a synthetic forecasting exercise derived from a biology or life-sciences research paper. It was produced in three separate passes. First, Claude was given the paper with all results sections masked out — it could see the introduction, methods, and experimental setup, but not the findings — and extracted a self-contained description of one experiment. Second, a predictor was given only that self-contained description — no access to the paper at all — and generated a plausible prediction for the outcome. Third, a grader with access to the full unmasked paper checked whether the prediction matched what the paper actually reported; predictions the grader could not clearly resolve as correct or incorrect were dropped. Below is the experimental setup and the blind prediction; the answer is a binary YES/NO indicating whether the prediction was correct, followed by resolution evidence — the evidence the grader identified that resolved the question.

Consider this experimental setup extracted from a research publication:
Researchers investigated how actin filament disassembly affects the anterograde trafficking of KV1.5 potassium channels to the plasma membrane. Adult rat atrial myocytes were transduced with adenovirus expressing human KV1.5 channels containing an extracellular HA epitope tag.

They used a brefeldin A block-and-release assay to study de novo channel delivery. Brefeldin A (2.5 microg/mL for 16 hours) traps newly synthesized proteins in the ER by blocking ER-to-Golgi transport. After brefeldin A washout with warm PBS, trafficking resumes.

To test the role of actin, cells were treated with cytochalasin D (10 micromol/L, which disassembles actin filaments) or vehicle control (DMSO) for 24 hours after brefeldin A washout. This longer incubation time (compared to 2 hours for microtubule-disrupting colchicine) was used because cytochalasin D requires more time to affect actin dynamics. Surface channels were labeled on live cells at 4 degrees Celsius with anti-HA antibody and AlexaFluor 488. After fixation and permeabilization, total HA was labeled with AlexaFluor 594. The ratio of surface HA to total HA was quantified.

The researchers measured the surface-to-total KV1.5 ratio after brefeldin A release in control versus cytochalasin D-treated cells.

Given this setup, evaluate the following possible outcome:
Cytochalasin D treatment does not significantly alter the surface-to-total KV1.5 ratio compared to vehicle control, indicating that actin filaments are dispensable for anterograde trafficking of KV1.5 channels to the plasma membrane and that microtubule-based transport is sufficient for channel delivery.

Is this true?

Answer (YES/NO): NO